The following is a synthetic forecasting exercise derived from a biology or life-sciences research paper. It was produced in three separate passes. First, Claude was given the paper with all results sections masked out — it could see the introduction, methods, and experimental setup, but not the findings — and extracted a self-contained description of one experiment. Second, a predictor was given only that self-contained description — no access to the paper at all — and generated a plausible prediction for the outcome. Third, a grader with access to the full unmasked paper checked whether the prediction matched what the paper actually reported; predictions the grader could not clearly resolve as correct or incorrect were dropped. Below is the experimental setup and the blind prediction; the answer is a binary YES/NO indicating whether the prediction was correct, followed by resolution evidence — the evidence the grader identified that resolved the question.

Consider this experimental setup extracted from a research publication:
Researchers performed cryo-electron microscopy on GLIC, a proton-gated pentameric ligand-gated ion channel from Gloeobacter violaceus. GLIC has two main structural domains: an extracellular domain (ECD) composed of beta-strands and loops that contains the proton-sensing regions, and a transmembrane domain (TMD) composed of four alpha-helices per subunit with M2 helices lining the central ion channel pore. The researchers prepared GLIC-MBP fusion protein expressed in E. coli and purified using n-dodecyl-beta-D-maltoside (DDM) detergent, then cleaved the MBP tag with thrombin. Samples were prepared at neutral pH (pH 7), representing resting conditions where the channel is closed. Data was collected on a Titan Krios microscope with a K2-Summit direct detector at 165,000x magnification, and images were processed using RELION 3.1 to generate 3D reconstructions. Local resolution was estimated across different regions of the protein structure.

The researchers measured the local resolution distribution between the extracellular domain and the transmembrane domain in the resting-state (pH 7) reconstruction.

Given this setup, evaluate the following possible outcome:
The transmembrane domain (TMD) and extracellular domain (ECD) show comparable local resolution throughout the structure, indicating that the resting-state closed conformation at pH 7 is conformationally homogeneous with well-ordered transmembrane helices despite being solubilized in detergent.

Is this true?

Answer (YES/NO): NO